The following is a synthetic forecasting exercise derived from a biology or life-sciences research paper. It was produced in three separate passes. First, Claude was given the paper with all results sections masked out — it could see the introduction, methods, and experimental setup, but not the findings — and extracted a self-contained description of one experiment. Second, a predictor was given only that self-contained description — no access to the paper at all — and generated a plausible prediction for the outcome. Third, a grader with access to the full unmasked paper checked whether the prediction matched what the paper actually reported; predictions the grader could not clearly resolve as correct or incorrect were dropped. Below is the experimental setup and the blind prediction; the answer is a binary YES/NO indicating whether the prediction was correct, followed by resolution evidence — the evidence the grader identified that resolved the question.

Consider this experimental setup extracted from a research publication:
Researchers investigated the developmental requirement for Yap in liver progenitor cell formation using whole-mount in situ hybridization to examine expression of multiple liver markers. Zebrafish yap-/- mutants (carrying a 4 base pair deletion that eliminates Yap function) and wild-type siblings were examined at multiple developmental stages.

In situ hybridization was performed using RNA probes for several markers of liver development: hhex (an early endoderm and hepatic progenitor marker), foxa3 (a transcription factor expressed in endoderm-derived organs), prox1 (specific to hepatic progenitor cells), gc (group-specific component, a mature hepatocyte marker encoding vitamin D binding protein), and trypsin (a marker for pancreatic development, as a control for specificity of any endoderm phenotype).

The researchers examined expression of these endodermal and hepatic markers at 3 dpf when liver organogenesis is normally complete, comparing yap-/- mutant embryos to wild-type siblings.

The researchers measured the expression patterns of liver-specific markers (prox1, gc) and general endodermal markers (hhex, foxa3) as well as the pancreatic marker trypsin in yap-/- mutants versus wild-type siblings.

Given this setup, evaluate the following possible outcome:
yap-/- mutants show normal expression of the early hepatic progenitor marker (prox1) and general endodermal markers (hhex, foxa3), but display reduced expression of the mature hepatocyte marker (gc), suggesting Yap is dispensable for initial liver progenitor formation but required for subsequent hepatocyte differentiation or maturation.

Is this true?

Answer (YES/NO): NO